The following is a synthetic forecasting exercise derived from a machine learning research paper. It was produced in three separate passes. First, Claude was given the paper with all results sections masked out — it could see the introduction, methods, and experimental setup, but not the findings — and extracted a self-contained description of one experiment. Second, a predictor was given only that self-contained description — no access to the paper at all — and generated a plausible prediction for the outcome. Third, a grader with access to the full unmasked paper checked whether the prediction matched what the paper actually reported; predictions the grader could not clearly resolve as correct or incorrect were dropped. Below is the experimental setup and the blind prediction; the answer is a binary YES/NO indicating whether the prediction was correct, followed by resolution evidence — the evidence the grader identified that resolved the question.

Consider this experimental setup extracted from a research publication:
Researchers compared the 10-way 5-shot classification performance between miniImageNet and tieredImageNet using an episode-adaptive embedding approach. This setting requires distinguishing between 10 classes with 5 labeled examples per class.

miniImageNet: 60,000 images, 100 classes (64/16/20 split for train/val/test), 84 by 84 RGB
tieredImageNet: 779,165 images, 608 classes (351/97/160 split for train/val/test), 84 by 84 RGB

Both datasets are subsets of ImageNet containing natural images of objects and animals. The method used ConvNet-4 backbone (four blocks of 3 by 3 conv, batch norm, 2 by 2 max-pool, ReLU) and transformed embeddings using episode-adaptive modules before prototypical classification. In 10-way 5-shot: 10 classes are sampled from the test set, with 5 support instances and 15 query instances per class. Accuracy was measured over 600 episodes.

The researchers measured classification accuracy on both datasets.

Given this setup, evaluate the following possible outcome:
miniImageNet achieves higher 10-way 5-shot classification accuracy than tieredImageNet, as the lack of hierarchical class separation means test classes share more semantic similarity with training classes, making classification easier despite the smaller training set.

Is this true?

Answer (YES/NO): NO